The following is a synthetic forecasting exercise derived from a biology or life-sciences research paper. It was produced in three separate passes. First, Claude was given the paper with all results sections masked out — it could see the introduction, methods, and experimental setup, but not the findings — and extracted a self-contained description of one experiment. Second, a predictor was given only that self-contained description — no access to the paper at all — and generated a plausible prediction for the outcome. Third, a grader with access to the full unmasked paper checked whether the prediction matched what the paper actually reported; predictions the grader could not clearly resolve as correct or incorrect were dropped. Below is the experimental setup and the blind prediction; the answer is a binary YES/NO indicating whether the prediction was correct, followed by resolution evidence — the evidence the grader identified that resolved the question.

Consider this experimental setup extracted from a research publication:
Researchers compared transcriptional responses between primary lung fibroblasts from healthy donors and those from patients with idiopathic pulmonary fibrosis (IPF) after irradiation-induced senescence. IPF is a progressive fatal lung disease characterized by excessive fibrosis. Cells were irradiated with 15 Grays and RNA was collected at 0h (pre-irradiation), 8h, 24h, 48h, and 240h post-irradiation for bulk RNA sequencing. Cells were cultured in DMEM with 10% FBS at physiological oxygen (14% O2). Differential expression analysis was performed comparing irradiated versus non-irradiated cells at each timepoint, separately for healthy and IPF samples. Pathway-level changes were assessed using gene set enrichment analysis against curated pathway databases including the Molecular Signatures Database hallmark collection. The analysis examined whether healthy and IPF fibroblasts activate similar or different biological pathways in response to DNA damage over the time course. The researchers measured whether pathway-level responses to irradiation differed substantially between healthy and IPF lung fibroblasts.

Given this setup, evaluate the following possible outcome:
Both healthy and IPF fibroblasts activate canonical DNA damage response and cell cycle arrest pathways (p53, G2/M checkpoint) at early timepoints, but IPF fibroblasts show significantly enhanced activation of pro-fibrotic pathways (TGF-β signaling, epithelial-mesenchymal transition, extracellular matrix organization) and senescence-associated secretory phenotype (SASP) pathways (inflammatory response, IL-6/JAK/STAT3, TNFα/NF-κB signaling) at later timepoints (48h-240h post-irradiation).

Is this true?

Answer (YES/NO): NO